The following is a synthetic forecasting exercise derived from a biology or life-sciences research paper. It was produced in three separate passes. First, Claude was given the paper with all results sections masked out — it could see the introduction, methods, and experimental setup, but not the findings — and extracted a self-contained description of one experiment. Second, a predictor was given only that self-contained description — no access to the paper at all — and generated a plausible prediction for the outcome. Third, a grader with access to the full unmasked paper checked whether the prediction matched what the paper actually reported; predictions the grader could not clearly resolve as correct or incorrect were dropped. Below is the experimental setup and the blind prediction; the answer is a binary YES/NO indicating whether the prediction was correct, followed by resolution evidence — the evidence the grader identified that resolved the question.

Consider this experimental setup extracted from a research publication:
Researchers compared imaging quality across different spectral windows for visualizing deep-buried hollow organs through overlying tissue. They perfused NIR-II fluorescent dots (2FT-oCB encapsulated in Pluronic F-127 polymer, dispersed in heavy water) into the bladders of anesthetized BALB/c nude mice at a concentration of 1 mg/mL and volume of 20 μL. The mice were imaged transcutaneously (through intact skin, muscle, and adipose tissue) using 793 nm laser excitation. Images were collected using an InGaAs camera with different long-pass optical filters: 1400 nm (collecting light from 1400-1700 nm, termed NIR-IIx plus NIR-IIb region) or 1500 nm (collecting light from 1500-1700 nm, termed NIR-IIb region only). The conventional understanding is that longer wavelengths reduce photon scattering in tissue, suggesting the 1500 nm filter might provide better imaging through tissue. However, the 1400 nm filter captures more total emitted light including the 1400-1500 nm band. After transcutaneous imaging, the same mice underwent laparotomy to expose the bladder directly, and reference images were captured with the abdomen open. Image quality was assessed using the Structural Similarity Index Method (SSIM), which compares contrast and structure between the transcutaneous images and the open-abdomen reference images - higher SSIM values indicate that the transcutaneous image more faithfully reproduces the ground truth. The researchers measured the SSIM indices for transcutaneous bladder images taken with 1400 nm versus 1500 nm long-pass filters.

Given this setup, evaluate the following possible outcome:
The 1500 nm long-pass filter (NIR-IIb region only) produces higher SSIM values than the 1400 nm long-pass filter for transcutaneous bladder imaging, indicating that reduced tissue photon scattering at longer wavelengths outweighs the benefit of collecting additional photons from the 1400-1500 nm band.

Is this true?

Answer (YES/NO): NO